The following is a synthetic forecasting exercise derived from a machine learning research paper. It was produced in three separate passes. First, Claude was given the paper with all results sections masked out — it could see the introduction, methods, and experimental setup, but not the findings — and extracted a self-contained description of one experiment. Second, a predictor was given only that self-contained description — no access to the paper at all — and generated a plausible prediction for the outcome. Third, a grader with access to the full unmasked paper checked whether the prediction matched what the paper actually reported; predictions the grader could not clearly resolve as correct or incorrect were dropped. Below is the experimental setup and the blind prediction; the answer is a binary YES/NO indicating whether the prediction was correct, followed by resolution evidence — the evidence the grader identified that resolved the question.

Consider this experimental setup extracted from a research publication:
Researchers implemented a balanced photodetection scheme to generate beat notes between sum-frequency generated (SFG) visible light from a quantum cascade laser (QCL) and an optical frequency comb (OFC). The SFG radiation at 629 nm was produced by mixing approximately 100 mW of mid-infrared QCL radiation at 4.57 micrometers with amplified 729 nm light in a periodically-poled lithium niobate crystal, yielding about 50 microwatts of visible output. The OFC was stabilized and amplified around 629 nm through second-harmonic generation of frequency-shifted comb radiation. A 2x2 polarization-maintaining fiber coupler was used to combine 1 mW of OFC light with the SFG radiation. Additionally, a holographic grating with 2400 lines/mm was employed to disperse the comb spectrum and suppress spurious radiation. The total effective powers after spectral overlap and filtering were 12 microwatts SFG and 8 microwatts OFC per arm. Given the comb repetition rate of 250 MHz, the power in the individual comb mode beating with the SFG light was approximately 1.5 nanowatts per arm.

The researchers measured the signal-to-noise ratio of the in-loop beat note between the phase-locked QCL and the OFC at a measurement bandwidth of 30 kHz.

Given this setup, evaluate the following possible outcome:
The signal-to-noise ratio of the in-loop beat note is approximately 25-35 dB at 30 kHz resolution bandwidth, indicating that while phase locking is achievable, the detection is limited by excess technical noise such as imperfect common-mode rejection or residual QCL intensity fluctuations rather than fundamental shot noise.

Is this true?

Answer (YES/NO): YES